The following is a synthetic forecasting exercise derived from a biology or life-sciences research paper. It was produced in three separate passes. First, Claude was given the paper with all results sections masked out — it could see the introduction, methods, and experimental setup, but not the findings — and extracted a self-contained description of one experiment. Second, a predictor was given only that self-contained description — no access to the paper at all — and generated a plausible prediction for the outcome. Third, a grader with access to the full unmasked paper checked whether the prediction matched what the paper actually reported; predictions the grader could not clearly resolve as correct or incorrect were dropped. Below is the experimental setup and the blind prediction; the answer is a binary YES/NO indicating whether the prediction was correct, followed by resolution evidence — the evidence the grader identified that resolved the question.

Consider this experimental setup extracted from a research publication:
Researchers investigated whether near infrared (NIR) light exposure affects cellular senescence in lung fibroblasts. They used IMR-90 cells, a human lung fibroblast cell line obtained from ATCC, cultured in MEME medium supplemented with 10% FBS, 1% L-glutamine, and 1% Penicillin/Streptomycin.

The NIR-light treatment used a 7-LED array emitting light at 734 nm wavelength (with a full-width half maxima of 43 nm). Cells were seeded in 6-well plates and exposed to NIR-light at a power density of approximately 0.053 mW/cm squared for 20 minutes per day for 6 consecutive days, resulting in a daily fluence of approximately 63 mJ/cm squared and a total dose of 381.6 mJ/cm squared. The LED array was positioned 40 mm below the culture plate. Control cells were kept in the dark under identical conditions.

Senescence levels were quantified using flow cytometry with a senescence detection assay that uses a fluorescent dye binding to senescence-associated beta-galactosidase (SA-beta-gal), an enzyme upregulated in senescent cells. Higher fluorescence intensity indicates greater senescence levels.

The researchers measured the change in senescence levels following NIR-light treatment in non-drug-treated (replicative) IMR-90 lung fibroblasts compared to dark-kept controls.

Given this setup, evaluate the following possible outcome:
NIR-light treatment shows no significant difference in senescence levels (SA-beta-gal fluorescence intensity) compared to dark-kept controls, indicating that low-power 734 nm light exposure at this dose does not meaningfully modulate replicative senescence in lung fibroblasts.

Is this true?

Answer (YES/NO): YES